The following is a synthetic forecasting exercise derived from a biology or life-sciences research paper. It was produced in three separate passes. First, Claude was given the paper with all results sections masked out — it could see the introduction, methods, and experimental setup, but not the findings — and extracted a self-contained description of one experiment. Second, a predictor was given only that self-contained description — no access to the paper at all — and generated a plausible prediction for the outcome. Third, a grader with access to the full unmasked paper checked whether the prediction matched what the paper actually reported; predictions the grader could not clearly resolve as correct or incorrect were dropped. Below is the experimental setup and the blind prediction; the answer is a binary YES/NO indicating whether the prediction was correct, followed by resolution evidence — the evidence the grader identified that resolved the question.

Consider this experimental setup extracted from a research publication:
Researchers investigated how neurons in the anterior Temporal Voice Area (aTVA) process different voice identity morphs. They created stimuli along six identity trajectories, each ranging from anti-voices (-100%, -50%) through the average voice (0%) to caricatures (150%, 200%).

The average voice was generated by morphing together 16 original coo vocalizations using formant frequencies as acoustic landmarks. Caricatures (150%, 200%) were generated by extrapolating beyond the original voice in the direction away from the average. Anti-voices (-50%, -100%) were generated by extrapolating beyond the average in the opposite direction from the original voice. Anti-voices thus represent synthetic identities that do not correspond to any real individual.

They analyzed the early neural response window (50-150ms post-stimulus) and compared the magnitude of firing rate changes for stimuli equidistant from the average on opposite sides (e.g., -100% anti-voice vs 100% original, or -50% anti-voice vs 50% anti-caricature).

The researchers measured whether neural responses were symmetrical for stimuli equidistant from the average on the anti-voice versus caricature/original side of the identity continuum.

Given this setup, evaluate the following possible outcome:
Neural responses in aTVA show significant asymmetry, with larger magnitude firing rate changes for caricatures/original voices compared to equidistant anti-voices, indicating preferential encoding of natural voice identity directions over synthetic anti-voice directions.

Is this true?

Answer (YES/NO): YES